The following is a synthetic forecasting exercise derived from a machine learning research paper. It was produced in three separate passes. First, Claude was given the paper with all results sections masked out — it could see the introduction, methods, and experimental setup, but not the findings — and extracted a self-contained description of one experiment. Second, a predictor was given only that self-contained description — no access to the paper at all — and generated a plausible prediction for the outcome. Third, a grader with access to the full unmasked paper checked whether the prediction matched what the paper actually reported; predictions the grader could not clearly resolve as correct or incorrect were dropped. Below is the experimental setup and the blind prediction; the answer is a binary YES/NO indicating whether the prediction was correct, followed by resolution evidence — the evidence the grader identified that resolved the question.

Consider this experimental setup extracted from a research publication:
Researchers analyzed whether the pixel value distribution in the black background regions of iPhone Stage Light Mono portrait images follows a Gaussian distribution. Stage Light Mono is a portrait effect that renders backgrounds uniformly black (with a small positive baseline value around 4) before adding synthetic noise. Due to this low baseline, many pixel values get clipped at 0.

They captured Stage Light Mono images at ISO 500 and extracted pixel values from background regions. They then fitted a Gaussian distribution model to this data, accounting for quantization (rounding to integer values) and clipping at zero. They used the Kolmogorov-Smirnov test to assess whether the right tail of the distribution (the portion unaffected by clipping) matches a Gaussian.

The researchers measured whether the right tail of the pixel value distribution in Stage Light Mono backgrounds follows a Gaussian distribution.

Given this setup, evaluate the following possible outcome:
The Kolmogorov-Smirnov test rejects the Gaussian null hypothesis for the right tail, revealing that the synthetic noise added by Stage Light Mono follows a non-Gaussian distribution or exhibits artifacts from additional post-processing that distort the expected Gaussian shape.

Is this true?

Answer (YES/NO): NO